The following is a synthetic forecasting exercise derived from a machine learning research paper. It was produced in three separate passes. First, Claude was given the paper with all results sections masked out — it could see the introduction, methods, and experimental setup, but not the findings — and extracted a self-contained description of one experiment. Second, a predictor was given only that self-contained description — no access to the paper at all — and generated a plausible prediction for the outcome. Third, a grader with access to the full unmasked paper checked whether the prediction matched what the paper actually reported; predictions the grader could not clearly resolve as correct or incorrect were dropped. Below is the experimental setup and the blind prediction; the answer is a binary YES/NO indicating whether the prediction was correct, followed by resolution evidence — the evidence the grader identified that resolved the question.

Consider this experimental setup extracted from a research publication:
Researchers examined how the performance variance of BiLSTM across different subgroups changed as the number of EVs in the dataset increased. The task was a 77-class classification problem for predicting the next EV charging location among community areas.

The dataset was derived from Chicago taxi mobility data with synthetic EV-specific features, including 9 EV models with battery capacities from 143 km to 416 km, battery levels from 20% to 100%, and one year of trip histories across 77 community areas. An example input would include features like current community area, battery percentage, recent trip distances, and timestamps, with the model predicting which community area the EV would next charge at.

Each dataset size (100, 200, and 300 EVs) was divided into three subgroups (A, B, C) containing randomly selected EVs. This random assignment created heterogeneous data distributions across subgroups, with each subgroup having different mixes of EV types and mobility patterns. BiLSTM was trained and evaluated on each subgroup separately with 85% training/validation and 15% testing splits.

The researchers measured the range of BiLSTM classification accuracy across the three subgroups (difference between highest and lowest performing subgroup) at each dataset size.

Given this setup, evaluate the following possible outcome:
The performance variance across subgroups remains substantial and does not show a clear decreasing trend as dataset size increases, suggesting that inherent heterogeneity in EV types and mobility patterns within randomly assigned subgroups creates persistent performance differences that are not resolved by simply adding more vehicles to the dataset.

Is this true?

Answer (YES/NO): NO